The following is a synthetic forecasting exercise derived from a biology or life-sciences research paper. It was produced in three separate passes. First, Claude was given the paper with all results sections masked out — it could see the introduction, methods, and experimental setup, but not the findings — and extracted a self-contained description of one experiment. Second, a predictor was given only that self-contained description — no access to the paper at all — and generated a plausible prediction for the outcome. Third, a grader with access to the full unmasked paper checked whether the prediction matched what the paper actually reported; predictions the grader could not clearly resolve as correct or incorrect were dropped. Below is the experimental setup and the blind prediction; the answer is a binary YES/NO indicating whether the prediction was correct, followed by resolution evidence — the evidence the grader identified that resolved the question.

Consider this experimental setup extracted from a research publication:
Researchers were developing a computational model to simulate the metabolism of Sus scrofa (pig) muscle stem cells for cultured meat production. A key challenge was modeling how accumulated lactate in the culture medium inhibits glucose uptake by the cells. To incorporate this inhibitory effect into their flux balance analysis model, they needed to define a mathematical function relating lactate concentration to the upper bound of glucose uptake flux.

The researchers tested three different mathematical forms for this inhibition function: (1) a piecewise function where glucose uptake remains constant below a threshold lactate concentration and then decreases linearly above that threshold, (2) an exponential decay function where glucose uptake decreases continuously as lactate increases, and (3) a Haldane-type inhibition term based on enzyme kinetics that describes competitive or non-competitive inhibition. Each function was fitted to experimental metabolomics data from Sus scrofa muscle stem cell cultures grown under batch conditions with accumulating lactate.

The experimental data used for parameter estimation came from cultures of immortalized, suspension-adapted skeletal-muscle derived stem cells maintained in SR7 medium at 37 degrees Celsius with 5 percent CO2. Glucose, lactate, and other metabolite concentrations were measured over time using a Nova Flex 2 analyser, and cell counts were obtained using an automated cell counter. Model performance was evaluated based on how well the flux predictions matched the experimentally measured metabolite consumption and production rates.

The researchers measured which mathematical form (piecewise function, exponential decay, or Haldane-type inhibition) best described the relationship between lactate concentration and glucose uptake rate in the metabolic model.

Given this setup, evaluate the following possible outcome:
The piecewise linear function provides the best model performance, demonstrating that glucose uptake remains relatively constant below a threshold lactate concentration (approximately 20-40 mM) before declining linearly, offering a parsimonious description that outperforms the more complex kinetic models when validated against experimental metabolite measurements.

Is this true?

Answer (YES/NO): YES